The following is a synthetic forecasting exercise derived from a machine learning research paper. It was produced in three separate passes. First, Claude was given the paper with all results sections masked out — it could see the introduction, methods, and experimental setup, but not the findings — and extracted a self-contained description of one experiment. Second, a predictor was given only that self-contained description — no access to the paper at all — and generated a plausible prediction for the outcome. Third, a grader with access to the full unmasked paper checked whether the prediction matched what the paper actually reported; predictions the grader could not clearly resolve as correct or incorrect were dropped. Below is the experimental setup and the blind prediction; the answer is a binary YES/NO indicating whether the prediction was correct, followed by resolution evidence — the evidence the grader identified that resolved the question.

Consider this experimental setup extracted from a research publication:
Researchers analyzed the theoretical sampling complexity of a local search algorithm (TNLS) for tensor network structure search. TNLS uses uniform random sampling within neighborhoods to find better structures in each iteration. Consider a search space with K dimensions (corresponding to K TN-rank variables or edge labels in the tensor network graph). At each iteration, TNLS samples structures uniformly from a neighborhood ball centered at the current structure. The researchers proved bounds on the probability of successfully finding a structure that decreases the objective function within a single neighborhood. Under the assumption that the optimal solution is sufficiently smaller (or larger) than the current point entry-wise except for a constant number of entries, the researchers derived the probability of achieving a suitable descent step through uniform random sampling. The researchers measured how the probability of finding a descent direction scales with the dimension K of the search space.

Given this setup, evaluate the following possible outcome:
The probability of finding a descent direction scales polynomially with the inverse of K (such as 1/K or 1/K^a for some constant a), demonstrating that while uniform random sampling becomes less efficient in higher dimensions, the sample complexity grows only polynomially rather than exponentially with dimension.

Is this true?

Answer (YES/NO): NO